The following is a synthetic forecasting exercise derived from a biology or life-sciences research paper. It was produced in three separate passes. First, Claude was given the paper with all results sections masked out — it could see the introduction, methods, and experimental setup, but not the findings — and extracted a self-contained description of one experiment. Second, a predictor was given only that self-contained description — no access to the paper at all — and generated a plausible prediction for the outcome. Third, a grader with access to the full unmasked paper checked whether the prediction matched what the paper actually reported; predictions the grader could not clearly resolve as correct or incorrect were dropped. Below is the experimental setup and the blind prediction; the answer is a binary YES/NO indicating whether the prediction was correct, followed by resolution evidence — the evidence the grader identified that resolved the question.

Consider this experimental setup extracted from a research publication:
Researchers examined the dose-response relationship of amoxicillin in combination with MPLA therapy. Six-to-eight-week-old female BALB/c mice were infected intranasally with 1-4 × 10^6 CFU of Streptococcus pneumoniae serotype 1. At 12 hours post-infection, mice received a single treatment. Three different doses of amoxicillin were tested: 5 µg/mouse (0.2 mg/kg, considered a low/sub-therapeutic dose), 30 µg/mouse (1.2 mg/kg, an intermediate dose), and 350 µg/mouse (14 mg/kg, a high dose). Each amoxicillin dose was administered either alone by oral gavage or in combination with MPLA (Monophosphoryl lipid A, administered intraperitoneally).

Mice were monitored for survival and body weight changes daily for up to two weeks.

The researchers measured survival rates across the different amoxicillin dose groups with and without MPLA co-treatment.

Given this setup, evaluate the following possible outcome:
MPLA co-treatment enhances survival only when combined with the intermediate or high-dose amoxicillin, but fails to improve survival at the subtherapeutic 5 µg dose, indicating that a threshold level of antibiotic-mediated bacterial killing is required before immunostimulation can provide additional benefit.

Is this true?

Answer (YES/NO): NO